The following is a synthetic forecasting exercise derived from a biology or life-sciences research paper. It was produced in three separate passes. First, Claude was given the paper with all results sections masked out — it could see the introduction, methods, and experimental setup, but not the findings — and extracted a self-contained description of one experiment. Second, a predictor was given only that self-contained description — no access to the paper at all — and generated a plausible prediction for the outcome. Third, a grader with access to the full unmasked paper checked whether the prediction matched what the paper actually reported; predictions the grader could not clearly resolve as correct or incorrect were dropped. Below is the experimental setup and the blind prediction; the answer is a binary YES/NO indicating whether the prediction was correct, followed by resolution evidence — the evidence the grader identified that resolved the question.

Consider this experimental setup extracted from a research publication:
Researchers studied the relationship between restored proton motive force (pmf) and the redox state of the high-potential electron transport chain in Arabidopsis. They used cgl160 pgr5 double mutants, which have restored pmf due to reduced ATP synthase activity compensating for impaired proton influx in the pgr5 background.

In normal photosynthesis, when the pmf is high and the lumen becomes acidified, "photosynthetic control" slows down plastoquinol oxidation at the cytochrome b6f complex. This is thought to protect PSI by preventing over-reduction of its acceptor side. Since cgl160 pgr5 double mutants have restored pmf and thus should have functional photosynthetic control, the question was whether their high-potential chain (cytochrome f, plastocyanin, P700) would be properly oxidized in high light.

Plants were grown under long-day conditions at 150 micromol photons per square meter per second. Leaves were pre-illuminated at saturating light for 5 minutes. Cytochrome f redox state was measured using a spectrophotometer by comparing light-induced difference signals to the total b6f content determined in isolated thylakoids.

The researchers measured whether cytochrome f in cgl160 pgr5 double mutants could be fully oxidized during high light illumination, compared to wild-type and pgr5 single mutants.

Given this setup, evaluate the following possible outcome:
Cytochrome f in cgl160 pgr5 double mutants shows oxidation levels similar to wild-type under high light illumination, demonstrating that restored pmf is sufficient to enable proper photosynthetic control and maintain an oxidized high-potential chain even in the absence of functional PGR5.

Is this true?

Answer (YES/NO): NO